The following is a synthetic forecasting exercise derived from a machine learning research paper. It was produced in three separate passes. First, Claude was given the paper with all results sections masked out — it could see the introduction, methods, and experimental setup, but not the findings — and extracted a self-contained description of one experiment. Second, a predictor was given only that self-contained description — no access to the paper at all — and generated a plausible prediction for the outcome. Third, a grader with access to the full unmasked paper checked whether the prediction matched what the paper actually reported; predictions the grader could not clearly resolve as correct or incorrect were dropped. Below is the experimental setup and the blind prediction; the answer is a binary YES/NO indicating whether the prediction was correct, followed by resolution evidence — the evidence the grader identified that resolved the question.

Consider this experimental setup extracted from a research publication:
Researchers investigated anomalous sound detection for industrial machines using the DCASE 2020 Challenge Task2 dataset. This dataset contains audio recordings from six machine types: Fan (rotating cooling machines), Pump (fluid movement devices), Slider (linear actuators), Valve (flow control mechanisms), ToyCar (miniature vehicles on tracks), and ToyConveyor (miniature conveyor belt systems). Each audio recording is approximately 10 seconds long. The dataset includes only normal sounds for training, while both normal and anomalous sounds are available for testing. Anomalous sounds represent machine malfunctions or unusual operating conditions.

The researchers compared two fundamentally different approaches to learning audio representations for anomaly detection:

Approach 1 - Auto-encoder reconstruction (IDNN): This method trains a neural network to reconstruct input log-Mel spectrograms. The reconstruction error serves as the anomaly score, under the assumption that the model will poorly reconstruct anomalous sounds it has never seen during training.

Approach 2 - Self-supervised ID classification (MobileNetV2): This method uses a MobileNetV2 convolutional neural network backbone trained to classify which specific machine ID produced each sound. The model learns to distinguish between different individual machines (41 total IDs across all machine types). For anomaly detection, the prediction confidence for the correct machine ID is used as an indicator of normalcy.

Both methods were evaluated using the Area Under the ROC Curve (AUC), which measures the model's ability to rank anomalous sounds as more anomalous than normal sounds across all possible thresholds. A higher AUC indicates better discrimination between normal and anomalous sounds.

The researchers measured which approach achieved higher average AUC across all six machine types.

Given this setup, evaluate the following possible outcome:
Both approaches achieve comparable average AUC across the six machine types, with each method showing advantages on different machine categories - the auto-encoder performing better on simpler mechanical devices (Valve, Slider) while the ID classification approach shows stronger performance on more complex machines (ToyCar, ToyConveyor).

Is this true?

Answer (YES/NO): NO